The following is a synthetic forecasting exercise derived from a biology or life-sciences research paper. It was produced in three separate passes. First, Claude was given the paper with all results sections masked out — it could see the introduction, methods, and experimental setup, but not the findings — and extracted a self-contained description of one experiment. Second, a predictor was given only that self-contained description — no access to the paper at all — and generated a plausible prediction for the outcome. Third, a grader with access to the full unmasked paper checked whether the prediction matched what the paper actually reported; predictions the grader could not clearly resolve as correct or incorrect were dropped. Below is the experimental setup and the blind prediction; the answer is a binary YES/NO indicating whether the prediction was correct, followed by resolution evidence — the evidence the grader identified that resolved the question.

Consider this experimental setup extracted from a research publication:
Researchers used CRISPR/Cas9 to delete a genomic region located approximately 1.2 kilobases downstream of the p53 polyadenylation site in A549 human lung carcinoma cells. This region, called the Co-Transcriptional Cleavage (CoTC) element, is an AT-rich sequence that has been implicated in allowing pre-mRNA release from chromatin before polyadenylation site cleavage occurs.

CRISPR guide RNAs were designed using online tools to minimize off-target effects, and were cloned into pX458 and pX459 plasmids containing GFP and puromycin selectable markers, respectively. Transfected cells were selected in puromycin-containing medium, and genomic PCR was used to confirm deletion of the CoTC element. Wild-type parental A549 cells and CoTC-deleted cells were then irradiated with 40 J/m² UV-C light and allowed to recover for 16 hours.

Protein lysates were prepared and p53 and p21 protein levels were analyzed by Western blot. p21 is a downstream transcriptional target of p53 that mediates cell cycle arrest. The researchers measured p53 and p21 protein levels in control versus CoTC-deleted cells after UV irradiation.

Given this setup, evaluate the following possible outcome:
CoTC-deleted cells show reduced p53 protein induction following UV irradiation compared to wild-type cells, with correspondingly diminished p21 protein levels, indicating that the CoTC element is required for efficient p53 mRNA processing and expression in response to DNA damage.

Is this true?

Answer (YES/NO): YES